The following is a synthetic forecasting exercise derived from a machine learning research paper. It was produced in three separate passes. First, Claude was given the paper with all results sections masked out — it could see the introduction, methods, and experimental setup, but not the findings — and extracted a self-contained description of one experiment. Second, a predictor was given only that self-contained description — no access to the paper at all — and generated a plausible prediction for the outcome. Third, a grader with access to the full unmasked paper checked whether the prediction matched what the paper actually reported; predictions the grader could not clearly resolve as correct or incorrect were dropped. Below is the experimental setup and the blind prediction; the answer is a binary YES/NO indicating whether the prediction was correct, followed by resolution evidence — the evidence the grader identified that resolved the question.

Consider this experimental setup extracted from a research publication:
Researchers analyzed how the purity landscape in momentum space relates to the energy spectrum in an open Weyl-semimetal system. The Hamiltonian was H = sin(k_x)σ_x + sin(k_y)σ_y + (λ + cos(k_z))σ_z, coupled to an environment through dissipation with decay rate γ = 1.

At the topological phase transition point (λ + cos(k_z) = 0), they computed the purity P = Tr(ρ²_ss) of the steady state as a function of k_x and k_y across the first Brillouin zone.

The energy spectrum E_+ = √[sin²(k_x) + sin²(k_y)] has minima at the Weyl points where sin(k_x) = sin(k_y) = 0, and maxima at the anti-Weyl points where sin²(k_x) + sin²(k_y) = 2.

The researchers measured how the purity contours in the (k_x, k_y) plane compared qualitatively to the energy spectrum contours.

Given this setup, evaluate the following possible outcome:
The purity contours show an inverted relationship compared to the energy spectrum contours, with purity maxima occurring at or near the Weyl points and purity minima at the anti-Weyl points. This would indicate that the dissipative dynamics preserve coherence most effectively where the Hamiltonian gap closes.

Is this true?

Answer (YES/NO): YES